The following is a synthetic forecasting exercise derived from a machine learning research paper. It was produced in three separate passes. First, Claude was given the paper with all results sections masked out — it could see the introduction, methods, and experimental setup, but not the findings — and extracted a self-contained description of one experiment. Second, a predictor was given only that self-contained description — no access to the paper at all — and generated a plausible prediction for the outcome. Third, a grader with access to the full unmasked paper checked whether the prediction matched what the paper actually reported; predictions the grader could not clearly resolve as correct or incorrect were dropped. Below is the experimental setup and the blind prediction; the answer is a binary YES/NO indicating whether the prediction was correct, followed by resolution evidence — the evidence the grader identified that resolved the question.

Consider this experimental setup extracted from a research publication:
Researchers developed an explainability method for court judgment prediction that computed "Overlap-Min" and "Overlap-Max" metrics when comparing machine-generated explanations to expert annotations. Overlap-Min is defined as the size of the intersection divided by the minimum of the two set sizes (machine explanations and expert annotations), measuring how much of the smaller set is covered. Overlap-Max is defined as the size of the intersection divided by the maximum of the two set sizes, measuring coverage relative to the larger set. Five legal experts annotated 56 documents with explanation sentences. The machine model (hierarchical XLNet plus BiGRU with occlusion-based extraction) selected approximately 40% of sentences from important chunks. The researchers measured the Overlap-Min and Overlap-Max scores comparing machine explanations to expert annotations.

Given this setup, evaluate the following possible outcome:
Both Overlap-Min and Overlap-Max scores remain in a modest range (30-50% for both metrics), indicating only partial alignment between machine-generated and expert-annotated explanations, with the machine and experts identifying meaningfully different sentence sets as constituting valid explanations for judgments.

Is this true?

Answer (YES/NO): NO